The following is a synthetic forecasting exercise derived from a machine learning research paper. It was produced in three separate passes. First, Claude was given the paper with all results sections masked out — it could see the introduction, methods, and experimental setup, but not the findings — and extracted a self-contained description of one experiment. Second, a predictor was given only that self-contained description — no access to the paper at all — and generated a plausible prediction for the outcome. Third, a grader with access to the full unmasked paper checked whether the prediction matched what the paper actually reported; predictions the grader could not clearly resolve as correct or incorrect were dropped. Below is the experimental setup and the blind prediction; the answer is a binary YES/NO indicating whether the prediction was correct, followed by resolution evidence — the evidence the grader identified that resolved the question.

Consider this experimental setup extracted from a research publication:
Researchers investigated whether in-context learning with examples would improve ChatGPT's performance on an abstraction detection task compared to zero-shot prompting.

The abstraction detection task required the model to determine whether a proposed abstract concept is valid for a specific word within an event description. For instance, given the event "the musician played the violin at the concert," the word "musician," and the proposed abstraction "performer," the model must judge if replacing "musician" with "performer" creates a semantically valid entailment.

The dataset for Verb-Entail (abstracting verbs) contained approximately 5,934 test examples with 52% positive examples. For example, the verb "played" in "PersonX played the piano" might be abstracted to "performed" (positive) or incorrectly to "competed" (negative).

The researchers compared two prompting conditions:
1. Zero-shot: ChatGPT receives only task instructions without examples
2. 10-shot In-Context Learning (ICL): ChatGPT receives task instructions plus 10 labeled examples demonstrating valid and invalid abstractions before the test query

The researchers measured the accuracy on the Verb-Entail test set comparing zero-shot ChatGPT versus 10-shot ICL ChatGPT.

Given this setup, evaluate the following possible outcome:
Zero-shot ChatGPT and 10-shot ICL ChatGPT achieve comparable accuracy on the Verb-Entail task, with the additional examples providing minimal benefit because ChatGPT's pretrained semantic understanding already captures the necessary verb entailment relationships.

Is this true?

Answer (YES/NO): NO